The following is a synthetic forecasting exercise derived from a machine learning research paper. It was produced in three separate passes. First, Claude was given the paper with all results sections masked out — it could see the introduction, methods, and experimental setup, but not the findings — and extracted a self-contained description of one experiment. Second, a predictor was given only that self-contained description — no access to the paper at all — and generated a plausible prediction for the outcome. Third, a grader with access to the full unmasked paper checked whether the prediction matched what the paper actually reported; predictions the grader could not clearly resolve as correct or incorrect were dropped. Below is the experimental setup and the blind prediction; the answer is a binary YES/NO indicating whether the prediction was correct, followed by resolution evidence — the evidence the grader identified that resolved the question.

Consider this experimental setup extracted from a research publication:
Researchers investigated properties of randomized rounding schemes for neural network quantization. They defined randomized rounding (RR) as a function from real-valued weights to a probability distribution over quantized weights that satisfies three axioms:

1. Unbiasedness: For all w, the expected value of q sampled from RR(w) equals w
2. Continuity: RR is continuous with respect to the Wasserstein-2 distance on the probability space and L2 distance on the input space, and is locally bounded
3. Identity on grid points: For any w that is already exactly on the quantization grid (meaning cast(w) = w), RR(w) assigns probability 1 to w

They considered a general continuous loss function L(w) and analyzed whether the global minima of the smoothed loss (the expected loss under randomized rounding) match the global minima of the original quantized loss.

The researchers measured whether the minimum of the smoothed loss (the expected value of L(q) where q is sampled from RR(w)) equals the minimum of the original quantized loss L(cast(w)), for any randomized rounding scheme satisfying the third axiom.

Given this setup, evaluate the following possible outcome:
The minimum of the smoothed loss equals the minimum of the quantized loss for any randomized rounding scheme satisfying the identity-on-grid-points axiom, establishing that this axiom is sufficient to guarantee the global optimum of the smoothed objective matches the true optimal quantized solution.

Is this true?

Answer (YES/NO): YES